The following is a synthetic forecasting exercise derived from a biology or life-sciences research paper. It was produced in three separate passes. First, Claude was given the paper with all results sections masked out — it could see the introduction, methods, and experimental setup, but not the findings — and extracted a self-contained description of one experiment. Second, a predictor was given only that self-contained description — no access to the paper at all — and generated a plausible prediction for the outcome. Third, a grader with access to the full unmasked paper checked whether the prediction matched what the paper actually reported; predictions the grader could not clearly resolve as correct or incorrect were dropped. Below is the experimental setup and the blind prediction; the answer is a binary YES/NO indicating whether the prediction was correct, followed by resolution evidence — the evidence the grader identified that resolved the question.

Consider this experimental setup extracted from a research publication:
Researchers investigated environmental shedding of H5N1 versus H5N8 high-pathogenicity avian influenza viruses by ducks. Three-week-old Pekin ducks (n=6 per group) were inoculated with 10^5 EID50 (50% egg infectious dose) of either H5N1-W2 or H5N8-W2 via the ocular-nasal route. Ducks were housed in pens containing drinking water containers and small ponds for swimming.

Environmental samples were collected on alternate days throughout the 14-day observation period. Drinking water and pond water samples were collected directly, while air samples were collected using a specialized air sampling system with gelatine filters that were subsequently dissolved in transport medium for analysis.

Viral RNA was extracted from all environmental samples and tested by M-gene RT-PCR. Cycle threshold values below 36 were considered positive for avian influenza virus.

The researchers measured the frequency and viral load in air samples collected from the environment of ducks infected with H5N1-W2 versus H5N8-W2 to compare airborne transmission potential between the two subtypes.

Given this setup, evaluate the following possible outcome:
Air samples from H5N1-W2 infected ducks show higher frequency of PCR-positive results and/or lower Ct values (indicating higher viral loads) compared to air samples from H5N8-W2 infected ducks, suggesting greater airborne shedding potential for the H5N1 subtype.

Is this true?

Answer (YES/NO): YES